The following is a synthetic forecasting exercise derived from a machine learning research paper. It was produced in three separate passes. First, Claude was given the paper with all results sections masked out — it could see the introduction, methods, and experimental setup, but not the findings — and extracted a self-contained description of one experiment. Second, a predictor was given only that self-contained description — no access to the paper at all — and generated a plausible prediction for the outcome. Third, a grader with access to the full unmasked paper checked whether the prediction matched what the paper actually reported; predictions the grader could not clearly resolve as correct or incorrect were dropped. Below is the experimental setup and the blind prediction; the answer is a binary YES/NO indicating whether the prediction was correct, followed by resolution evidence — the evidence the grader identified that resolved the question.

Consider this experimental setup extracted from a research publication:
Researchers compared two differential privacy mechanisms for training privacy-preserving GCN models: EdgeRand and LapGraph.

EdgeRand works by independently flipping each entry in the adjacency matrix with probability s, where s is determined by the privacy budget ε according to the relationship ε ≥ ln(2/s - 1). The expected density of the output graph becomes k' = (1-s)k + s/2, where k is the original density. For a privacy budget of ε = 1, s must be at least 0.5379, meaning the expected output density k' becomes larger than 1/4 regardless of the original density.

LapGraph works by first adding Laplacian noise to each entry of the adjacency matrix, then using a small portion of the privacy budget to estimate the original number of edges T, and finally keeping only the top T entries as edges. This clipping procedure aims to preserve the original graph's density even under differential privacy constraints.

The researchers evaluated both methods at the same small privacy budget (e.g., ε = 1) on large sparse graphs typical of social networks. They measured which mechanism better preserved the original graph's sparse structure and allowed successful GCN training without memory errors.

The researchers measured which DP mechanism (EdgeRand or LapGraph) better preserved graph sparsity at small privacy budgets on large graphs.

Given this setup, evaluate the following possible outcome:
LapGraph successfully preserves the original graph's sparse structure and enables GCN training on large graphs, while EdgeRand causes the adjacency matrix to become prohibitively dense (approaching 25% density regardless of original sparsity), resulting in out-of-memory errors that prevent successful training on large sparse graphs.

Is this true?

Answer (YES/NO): YES